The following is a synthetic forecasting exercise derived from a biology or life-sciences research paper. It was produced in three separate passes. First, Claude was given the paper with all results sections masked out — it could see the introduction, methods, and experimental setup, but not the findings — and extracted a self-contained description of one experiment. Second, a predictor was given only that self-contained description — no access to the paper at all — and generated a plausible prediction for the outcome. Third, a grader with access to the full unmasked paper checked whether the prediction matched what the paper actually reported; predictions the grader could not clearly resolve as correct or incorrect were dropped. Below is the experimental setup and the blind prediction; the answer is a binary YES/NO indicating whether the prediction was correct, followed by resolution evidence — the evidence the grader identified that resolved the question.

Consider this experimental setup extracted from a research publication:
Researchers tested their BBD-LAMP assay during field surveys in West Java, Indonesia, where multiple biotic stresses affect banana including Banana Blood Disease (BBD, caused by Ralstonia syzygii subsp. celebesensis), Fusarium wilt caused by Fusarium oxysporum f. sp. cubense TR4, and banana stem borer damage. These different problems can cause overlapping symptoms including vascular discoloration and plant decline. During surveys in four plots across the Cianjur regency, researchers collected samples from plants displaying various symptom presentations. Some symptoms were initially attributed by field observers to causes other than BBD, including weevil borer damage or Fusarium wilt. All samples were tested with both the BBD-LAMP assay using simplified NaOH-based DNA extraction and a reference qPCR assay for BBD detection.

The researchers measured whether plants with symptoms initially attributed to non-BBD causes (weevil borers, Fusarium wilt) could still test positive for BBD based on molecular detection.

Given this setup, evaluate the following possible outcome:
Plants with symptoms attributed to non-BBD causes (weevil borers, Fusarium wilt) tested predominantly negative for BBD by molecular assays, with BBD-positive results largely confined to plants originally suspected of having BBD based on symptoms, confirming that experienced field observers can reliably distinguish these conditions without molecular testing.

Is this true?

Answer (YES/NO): NO